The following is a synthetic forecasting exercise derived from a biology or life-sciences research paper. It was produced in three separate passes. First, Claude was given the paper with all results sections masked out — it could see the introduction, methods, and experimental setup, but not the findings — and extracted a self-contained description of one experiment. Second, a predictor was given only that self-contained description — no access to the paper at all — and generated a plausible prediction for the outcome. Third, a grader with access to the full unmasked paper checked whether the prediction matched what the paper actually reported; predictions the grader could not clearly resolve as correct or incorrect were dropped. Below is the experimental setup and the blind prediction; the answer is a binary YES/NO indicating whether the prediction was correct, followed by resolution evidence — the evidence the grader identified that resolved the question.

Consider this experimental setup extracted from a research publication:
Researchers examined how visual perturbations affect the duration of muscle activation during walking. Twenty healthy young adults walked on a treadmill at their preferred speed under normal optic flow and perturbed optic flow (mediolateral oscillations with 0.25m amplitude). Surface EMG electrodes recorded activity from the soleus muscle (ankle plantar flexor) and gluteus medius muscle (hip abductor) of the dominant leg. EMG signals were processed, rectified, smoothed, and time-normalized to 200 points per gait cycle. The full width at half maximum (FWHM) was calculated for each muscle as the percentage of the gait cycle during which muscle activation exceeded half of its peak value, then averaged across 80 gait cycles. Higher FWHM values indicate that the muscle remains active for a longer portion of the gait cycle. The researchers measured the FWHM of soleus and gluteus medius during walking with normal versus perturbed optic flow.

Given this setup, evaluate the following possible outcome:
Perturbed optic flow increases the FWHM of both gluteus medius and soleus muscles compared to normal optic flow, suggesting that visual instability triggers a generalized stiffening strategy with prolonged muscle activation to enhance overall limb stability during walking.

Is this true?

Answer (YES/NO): NO